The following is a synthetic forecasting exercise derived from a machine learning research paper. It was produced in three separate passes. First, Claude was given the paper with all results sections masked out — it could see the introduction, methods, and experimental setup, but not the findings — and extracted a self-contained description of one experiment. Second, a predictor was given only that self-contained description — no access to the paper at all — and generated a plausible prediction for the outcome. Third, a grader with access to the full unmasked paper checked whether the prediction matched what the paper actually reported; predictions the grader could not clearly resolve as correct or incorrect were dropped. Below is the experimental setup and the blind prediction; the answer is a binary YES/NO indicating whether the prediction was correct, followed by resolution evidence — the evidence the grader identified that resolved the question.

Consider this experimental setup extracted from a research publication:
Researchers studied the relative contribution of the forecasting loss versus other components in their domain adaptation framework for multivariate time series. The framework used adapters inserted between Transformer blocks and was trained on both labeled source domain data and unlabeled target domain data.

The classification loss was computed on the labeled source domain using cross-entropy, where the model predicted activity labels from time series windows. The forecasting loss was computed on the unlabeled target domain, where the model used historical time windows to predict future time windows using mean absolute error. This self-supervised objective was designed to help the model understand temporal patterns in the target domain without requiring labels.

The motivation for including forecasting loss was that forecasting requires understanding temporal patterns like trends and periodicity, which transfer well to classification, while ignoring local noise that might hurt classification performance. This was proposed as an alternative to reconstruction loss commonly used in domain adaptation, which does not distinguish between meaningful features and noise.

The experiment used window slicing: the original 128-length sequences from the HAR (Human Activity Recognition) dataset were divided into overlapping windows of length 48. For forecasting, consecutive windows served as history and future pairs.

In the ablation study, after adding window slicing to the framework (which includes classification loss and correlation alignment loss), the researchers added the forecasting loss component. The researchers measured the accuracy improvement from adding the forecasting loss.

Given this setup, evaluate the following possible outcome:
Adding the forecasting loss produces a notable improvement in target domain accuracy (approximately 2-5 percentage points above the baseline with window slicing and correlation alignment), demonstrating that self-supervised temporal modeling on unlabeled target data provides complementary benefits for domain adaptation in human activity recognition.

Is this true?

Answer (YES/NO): NO